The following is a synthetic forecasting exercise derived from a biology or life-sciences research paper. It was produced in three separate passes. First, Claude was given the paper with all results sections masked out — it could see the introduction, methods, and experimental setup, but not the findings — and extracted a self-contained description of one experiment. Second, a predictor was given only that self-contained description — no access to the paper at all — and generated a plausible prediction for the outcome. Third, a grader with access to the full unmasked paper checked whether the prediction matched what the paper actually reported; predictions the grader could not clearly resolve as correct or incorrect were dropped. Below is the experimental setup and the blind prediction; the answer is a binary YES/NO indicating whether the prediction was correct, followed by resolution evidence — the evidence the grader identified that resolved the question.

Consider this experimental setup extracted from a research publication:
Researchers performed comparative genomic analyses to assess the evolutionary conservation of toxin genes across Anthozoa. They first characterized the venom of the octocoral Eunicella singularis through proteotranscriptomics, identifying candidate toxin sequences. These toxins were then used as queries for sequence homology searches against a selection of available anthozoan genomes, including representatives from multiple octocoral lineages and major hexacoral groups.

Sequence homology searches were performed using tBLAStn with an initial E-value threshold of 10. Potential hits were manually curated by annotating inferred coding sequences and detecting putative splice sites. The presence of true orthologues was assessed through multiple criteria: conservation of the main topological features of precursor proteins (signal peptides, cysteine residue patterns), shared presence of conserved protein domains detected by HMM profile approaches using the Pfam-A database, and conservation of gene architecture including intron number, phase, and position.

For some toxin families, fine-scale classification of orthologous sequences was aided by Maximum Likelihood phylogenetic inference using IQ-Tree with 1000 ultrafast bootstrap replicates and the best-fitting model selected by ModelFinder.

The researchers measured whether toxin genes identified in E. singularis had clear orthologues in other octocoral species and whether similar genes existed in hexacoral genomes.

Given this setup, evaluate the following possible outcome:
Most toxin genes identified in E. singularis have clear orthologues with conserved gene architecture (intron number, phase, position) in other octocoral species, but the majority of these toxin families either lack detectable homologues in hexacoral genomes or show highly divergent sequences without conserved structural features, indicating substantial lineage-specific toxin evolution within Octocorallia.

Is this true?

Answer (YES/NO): YES